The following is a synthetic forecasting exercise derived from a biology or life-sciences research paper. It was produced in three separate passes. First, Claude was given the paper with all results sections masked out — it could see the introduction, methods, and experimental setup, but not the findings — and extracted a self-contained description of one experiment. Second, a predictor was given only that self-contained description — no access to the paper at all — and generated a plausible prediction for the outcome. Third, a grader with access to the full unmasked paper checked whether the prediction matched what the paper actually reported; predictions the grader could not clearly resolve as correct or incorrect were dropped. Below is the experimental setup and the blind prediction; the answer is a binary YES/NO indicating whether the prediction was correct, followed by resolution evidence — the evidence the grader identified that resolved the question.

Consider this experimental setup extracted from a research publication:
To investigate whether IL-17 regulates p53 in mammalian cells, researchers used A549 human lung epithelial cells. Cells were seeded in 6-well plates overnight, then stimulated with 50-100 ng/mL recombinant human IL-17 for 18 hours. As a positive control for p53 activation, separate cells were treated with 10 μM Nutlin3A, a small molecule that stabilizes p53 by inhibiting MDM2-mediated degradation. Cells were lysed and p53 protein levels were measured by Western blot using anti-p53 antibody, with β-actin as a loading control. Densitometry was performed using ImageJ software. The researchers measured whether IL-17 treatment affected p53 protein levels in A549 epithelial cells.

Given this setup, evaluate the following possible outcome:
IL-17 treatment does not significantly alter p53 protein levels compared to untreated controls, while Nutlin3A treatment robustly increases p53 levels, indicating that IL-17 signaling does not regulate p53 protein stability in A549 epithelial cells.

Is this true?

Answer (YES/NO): NO